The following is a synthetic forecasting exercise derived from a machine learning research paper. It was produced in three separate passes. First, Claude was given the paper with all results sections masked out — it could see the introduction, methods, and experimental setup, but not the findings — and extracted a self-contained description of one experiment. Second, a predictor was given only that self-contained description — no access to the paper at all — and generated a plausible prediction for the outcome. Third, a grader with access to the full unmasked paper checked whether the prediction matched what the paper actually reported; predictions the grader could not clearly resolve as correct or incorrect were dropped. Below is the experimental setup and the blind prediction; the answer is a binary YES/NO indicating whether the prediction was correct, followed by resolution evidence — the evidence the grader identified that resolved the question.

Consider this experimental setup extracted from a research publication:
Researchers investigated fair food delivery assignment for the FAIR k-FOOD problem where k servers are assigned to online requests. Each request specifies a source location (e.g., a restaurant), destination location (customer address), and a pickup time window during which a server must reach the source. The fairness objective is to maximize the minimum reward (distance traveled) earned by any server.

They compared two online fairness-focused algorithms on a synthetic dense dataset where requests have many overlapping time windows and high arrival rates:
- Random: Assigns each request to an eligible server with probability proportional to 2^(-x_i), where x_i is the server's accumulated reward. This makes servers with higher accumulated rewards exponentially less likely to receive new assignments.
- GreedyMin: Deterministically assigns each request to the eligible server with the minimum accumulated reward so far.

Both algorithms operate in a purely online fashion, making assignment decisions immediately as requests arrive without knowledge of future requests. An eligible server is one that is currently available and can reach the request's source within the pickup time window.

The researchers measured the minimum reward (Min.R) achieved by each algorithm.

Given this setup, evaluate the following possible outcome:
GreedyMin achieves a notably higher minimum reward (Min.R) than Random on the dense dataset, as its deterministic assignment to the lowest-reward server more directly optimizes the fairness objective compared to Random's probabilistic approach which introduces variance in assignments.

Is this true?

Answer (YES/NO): YES